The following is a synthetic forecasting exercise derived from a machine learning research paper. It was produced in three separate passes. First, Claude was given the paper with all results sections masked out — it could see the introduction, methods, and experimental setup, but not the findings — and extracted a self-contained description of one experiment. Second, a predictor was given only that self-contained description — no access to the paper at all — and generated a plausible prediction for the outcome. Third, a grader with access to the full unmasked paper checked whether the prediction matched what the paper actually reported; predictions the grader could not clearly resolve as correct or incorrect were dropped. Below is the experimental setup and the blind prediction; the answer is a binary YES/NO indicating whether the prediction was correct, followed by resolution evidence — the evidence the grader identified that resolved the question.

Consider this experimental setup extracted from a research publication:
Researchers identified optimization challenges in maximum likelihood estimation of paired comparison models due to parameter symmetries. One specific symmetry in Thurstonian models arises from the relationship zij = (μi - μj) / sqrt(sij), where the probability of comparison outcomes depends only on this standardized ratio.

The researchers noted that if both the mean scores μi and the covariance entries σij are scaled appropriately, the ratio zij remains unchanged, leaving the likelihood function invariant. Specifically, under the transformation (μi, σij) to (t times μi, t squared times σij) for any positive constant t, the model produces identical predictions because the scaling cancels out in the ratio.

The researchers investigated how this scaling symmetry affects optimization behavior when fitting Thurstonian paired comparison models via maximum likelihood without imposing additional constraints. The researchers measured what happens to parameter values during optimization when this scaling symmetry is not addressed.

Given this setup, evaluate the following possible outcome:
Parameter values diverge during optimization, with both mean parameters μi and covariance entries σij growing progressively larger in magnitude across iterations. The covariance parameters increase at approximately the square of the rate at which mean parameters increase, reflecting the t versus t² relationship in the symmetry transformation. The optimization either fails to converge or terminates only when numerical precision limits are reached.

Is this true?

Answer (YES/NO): NO